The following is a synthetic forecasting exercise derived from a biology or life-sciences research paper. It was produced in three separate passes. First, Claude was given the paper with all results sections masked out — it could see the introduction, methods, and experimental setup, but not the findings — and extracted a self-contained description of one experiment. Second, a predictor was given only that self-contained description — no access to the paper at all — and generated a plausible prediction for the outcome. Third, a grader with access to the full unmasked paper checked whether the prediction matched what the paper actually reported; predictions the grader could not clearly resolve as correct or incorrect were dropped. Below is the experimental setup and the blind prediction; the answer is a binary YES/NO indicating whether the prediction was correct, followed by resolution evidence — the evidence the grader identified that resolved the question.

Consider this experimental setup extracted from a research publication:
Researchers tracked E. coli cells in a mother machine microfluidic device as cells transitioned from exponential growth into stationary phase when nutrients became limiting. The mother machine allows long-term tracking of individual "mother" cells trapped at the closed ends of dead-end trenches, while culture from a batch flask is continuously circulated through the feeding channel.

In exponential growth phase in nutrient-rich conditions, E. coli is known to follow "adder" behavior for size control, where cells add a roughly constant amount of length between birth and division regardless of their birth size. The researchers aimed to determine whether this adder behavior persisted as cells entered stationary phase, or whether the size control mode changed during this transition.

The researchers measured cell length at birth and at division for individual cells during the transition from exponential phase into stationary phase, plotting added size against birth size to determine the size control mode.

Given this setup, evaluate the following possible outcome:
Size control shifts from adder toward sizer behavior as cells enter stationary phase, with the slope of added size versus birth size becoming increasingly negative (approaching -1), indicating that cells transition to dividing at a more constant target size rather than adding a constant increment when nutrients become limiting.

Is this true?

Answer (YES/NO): NO